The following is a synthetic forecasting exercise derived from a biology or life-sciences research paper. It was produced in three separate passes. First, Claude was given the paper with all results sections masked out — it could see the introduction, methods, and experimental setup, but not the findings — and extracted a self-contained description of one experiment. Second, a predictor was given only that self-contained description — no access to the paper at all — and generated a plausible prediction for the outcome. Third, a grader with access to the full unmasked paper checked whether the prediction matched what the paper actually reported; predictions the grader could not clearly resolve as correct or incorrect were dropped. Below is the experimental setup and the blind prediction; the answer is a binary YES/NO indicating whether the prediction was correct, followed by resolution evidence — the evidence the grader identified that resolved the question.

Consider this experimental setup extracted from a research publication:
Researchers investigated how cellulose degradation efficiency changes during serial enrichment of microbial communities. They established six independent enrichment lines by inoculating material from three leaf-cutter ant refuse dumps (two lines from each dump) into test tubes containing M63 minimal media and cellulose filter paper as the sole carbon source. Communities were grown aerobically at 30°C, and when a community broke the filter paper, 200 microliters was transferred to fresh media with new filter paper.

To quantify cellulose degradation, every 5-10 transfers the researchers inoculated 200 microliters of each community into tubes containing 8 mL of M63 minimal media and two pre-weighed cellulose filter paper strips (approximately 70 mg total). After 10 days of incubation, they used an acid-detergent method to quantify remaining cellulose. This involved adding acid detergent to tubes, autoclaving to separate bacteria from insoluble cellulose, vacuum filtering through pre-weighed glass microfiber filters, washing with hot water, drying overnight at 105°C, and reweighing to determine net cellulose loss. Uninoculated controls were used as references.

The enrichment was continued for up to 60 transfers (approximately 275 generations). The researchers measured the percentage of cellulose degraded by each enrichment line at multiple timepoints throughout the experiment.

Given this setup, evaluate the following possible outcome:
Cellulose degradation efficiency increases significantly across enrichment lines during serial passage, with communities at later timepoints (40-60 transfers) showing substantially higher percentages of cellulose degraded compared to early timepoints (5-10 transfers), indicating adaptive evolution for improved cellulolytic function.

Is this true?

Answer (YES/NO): NO